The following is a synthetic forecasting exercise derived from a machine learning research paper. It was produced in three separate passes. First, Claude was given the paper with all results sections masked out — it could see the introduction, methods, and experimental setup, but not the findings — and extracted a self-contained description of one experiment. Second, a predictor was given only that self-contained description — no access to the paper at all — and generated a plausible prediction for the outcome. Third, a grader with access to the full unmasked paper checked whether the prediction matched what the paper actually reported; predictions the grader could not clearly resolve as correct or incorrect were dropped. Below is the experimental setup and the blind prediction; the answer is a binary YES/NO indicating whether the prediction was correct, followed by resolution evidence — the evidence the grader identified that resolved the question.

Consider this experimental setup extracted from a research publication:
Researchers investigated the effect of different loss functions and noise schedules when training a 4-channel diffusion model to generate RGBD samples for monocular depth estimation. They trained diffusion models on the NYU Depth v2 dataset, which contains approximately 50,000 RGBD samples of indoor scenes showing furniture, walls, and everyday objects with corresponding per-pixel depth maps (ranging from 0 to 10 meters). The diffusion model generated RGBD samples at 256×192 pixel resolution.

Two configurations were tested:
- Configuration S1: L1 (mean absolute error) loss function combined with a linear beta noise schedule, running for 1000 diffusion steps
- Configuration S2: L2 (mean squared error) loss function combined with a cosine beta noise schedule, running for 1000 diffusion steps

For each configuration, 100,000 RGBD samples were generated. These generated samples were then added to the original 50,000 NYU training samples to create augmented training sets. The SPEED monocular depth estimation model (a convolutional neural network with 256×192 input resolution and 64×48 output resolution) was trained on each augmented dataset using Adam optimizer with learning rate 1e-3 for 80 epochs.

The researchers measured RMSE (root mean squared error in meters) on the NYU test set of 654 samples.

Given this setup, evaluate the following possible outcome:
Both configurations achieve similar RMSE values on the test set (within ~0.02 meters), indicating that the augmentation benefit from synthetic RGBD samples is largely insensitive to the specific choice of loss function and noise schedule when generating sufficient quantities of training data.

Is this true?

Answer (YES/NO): YES